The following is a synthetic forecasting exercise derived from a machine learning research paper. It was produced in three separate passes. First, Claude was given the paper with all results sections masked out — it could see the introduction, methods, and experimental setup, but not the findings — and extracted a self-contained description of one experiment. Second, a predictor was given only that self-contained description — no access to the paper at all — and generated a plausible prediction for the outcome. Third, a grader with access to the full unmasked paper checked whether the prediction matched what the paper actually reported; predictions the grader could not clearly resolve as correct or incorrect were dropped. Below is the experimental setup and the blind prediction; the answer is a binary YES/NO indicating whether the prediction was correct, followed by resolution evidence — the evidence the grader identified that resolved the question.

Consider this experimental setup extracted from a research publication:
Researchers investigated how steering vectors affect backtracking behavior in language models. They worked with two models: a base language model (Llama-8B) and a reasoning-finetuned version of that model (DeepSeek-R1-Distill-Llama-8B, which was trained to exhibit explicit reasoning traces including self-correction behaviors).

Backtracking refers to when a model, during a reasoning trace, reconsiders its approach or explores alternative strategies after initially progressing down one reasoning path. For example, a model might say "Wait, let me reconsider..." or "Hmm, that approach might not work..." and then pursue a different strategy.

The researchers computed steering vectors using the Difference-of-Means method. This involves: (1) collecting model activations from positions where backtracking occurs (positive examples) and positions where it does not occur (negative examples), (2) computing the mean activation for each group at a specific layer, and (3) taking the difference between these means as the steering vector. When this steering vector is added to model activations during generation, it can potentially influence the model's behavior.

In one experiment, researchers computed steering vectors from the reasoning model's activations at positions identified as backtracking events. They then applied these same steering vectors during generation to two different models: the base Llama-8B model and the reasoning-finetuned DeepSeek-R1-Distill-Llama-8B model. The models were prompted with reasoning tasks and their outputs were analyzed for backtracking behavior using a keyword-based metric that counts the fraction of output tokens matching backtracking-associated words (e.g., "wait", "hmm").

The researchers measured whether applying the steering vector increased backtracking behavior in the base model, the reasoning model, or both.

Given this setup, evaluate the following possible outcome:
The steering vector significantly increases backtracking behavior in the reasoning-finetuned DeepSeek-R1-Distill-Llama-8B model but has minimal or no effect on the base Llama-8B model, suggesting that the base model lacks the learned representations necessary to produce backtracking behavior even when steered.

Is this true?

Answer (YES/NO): NO